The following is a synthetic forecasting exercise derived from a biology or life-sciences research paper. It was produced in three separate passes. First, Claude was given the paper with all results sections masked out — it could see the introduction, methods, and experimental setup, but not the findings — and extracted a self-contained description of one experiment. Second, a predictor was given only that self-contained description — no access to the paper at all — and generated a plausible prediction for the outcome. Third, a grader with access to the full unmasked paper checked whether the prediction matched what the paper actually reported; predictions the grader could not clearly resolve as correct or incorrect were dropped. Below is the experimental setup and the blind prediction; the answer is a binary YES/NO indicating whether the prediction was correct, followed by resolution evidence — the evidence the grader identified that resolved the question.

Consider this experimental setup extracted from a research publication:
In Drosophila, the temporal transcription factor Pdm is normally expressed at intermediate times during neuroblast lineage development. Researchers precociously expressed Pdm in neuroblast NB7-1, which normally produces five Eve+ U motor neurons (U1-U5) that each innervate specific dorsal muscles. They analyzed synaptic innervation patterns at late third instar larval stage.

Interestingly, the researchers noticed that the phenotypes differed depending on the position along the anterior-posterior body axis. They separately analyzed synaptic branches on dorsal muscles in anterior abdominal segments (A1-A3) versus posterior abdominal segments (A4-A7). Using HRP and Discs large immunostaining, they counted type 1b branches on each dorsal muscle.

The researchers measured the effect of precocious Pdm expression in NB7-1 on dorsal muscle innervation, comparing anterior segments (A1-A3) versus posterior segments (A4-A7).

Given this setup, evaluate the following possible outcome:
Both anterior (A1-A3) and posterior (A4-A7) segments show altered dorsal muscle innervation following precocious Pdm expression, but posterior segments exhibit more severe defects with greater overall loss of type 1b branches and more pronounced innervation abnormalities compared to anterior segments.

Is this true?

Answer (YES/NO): NO